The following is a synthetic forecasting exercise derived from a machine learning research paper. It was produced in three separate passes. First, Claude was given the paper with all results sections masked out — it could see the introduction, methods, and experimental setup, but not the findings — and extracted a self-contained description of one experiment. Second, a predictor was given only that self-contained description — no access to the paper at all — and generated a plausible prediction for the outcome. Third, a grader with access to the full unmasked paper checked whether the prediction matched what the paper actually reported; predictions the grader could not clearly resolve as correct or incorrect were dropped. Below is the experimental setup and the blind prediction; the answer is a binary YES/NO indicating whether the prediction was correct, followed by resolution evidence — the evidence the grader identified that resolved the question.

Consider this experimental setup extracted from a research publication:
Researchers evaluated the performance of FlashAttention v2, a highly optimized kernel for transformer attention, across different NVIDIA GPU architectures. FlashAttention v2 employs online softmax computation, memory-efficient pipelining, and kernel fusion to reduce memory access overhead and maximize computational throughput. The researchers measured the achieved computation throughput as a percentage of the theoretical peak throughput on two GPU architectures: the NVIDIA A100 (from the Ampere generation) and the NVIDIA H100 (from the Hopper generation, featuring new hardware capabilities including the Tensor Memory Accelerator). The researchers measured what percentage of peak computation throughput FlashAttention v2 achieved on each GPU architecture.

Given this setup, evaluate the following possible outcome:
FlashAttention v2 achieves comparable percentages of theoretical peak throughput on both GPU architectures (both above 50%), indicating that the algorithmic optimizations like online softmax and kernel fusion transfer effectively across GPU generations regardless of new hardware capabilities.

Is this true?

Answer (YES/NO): NO